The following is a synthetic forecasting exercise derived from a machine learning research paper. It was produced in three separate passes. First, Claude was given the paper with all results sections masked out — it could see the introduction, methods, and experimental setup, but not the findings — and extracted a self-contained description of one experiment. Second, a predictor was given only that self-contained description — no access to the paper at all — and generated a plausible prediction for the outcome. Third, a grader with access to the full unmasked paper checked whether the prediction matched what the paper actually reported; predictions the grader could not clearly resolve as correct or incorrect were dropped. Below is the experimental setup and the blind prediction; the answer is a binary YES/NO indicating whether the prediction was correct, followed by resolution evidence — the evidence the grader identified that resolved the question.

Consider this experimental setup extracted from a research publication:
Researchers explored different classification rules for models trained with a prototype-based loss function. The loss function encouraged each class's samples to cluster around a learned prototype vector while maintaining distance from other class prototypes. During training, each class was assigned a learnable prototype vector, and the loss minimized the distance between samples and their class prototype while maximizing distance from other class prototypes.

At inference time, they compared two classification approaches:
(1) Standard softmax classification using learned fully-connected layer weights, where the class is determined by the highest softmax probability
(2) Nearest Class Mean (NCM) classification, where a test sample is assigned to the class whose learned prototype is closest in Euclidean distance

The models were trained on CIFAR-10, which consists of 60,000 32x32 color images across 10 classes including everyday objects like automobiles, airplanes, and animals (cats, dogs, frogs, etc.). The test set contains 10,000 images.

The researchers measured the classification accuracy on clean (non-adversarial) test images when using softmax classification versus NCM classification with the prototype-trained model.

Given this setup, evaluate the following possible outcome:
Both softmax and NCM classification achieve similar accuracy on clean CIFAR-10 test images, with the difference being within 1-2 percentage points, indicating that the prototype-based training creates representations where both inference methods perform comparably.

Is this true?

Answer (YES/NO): YES